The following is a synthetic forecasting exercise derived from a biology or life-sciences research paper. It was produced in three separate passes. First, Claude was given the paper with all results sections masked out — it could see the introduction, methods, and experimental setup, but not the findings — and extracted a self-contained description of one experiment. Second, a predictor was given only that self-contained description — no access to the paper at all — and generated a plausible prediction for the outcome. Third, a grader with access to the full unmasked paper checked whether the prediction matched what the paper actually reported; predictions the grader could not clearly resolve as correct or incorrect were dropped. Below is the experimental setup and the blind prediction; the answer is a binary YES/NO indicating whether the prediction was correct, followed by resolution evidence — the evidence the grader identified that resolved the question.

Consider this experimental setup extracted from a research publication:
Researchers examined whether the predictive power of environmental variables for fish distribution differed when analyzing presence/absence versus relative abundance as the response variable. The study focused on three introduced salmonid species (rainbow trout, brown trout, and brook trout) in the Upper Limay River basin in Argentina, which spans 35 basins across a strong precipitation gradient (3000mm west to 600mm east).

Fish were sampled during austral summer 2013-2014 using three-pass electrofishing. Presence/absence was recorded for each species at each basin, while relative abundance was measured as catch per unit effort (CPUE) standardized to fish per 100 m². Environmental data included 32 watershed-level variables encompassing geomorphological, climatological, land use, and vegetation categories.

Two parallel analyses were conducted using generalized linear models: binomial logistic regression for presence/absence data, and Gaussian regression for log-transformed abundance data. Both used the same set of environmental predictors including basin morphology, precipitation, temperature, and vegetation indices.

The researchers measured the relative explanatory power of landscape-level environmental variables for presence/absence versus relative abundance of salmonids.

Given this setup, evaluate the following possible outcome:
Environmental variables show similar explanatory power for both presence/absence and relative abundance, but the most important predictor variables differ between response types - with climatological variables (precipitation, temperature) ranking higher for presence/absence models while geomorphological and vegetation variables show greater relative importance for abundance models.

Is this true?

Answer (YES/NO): NO